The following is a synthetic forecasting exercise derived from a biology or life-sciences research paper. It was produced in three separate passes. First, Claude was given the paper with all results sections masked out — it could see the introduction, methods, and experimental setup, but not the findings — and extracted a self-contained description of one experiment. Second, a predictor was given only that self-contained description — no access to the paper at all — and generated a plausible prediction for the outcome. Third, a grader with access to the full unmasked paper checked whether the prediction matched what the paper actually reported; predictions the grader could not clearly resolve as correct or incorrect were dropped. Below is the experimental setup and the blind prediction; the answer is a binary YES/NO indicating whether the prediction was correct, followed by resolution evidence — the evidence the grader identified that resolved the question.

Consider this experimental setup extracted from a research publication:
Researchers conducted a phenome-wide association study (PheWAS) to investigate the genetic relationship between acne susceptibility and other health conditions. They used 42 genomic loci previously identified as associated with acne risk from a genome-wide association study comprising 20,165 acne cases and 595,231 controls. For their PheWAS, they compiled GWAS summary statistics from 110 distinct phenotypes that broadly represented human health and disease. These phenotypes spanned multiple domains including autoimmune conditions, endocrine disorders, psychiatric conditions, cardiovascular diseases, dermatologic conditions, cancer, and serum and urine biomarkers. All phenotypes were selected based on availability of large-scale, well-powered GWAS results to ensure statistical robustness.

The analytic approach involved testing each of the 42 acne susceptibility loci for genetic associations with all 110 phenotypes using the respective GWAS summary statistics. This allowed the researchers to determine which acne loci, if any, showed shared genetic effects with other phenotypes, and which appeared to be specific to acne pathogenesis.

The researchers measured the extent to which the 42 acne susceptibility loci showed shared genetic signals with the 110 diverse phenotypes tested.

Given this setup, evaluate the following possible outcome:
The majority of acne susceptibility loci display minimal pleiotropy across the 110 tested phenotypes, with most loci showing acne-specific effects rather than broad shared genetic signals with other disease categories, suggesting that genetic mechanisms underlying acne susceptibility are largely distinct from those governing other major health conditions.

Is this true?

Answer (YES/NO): YES